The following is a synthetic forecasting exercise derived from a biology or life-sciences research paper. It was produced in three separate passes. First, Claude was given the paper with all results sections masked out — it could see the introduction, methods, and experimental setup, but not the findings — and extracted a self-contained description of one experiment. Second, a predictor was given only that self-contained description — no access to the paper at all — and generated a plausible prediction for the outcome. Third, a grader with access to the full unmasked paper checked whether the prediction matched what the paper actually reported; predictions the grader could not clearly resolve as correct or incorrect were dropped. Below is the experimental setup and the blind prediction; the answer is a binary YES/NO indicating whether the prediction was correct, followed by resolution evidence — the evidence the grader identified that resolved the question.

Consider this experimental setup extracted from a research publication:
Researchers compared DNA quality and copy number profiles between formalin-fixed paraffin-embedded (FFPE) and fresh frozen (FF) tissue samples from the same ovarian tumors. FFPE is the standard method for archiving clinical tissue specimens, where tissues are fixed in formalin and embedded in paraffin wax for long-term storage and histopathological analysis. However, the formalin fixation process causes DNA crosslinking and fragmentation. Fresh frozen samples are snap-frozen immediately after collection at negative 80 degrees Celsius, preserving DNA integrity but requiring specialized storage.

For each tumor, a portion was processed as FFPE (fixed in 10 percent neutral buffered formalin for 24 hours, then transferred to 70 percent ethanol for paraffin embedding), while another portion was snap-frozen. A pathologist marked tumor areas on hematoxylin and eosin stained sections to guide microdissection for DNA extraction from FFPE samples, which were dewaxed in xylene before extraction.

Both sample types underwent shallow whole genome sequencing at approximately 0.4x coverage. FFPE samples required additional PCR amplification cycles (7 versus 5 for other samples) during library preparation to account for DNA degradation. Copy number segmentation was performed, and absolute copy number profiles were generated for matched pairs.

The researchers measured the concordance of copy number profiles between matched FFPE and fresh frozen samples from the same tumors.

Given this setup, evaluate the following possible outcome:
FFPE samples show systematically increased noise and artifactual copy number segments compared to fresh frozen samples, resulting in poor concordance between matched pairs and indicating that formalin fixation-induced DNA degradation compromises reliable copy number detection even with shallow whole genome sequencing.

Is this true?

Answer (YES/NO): NO